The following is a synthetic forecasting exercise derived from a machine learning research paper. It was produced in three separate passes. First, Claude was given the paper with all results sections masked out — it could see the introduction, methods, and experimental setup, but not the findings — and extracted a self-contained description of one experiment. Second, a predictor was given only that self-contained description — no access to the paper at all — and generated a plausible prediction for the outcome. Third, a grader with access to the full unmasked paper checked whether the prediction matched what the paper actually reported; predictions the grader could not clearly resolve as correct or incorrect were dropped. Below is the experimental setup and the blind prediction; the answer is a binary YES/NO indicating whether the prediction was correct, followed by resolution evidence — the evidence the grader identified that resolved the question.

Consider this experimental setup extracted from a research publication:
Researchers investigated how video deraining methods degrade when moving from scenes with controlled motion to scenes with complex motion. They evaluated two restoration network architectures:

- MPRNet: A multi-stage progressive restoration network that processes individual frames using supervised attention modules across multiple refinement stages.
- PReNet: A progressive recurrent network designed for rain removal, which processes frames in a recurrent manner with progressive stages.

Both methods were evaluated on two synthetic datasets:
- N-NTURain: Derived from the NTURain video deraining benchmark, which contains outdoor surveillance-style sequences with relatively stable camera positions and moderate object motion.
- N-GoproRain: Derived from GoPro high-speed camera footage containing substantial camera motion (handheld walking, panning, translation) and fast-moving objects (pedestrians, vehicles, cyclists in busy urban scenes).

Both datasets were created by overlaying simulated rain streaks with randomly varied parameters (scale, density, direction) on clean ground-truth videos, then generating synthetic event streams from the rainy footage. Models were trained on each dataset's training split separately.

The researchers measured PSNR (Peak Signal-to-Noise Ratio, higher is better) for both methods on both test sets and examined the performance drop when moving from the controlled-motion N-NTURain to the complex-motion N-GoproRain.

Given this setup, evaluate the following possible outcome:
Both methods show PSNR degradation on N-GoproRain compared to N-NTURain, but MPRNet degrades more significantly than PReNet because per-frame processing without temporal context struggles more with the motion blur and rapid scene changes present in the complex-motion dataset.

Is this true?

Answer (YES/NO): NO